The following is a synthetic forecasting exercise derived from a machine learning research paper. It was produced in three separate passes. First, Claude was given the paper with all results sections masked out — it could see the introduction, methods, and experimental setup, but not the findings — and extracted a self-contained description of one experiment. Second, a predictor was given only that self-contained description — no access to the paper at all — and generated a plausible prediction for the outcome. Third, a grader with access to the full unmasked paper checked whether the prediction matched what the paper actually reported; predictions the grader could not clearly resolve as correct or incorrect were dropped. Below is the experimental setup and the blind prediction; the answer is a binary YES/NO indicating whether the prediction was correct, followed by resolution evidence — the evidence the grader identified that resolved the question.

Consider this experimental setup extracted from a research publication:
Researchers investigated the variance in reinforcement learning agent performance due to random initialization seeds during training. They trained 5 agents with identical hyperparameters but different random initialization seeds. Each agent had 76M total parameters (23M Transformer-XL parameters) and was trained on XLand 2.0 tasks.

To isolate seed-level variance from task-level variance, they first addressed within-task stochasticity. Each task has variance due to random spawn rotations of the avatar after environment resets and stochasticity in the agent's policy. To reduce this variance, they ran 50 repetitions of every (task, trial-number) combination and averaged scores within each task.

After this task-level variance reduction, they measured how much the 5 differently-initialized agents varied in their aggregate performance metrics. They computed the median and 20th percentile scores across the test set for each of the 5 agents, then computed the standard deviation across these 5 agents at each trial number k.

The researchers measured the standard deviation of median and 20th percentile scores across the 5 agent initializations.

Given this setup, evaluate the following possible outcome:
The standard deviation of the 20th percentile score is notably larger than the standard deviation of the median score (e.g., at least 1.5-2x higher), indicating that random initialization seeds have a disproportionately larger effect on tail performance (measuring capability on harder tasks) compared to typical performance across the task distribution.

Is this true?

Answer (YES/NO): NO